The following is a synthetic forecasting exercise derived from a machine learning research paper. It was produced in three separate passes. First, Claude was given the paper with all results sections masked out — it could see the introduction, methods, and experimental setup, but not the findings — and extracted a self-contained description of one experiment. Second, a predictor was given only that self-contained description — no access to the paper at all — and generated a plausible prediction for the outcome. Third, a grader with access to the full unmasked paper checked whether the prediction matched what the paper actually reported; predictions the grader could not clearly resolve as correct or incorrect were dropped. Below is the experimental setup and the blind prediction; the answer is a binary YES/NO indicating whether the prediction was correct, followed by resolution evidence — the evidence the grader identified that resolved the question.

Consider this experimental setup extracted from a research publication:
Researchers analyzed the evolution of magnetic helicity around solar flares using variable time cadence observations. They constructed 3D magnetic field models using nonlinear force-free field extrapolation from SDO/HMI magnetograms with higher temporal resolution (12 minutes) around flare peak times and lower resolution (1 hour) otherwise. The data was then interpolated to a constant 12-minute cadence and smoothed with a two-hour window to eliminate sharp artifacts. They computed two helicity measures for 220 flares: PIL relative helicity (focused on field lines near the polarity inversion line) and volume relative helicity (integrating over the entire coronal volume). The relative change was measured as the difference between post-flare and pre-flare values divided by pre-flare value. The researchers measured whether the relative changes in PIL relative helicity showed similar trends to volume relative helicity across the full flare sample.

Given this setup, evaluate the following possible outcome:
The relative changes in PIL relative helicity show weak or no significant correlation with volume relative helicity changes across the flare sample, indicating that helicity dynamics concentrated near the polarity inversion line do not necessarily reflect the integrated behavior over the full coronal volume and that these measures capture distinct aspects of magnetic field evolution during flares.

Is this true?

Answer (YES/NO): NO